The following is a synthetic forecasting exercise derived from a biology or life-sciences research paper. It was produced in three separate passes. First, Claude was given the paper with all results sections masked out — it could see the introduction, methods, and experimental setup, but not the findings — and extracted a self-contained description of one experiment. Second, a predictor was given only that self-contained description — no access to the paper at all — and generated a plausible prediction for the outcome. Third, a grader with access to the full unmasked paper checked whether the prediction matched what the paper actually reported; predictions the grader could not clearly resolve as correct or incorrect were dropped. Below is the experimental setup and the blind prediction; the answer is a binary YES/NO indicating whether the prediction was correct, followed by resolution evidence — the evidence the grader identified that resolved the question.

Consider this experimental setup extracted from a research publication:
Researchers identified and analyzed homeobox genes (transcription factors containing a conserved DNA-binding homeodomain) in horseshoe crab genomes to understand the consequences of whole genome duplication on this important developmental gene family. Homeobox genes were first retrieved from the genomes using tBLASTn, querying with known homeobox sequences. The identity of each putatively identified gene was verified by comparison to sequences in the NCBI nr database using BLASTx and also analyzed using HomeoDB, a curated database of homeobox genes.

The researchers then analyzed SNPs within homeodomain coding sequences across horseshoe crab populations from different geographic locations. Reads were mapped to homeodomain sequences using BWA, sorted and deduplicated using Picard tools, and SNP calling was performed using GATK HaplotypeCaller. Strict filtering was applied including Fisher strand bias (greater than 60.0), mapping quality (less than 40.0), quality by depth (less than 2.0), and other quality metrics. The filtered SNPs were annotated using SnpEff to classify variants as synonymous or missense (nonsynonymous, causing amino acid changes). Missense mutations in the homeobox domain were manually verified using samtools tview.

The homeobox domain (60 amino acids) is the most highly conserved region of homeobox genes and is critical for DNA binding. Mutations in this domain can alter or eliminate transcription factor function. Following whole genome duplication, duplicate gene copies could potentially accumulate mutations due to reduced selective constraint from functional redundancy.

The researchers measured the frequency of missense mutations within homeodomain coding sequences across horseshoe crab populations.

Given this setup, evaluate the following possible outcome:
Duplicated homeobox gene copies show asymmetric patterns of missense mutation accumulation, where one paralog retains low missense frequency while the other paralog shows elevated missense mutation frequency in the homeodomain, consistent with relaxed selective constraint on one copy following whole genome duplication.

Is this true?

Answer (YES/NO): YES